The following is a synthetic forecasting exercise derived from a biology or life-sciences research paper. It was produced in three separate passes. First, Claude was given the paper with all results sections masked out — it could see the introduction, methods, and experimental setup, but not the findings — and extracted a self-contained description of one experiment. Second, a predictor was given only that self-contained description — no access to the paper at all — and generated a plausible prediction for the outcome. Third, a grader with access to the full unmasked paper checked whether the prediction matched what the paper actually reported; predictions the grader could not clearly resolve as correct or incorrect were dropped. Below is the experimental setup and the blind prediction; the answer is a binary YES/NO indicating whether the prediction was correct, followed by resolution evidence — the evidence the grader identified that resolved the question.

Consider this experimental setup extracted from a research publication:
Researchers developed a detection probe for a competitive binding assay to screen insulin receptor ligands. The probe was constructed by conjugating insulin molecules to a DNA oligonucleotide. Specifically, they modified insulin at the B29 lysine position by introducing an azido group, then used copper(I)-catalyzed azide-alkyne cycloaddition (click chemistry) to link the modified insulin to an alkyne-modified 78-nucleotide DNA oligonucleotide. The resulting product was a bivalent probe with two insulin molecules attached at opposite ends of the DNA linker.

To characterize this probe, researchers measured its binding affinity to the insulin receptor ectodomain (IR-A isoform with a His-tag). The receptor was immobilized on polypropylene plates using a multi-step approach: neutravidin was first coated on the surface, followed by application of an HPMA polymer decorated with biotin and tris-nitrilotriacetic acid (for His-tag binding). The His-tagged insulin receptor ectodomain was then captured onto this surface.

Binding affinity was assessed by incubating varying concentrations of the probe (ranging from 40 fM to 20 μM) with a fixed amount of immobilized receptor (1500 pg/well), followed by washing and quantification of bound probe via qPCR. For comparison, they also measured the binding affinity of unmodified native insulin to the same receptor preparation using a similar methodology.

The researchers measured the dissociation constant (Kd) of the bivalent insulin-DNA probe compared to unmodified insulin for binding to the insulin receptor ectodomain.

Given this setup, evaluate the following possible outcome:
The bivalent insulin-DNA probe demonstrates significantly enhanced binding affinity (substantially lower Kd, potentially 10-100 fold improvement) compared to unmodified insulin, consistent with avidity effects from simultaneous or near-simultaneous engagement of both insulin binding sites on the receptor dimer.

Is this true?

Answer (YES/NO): NO